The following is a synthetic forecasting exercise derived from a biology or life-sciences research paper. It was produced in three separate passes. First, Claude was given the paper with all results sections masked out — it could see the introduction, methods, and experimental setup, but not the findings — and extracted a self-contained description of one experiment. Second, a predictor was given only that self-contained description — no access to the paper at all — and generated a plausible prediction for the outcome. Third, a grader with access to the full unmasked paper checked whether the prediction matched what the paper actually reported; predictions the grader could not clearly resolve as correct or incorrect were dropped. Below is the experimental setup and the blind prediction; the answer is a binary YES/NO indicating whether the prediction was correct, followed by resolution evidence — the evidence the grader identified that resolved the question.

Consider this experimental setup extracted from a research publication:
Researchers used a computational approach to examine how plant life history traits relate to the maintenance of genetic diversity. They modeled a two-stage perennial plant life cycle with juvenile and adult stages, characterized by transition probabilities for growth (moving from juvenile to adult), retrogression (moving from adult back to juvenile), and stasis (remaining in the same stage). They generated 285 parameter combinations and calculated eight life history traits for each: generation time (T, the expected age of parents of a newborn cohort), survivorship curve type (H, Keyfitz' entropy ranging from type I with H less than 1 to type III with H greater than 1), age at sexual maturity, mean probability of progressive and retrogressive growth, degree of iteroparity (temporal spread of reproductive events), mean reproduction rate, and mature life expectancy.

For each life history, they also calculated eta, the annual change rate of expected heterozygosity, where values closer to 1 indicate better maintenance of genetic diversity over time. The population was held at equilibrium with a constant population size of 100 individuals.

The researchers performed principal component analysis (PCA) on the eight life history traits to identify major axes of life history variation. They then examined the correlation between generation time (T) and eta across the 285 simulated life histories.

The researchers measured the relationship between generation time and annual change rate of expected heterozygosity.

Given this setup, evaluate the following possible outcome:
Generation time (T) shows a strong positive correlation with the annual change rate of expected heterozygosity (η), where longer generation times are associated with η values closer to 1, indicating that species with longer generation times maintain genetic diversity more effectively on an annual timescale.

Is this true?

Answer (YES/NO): YES